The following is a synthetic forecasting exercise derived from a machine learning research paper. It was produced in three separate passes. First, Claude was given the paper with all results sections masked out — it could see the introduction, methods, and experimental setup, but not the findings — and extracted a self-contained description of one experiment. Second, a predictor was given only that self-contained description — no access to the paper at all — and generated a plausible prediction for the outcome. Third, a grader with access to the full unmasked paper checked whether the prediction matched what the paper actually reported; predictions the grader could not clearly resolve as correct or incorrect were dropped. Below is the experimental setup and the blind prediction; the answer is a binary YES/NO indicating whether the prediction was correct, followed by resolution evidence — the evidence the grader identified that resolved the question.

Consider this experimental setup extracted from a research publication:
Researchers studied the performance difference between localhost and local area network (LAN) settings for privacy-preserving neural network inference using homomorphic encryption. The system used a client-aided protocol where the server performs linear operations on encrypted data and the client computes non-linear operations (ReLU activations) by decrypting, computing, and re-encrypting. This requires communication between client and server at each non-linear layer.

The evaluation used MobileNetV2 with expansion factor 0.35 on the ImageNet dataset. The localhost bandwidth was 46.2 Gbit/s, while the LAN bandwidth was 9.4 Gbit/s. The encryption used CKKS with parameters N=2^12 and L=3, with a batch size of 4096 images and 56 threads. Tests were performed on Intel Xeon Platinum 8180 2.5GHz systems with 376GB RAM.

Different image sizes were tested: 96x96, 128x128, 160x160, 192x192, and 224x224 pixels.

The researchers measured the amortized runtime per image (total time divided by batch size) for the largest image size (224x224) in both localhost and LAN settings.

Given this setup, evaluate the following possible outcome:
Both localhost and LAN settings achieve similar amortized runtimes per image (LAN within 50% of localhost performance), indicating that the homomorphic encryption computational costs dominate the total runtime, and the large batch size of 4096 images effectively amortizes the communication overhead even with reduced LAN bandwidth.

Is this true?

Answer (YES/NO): NO